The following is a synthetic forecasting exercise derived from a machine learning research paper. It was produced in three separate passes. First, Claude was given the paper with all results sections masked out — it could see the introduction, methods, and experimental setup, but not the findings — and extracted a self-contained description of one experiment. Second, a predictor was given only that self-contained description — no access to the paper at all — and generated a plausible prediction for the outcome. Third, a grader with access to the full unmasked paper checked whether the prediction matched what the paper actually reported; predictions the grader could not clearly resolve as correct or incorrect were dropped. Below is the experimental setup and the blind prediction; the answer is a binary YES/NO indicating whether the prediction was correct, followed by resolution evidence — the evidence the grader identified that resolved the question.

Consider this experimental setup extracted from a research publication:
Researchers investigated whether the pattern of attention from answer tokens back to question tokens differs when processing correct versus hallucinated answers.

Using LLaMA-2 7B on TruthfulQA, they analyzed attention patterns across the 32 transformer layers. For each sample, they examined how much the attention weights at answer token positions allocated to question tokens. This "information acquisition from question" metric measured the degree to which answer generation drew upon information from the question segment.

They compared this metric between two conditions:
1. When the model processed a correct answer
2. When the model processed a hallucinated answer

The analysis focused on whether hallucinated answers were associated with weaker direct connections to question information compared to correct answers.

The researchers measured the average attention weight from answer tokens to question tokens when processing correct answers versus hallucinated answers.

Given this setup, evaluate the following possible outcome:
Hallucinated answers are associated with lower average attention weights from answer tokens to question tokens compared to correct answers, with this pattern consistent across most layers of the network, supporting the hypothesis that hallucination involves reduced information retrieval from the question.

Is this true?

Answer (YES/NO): NO